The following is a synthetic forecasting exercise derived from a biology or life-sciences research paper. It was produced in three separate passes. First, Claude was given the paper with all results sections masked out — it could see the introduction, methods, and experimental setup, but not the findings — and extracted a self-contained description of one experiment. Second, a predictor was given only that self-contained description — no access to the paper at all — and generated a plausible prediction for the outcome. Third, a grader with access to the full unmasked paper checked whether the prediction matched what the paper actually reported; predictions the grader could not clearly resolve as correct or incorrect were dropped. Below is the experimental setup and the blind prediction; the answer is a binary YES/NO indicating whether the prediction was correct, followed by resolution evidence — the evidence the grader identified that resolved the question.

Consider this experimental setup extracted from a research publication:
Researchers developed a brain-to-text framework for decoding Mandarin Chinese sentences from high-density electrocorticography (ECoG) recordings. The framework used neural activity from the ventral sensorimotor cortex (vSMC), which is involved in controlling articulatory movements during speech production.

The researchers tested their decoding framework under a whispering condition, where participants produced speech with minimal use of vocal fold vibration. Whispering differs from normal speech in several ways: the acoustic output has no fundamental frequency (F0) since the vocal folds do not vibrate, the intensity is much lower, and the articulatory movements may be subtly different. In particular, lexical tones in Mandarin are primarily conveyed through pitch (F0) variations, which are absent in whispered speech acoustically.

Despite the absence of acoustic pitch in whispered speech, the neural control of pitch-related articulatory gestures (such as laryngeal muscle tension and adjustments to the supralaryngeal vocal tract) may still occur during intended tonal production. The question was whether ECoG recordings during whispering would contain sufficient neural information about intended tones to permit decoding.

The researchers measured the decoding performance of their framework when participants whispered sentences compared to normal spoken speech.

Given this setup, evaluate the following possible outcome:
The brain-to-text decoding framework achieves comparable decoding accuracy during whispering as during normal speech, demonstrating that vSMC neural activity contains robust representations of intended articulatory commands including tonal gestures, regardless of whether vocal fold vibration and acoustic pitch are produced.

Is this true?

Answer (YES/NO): YES